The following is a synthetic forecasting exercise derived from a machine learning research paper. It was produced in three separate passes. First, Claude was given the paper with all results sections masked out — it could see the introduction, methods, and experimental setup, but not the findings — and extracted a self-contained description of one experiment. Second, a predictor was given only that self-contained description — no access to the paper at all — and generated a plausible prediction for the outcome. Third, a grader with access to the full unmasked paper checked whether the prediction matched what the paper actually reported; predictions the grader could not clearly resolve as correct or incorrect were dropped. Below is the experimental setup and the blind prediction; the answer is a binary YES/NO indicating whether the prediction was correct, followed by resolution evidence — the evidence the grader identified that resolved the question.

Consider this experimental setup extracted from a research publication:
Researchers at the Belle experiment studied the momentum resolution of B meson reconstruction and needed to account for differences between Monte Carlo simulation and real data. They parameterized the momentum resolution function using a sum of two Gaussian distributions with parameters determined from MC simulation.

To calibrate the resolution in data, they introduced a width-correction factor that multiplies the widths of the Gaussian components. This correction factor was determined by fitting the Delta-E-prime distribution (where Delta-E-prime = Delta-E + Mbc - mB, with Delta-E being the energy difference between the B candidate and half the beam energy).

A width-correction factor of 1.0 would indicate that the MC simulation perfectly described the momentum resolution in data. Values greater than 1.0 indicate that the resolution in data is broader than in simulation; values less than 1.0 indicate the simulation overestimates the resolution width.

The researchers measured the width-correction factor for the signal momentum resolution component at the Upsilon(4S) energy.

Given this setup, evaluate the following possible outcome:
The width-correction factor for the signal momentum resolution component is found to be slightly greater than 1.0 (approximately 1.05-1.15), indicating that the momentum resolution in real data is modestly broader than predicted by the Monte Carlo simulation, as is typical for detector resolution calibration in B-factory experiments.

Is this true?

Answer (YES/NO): NO